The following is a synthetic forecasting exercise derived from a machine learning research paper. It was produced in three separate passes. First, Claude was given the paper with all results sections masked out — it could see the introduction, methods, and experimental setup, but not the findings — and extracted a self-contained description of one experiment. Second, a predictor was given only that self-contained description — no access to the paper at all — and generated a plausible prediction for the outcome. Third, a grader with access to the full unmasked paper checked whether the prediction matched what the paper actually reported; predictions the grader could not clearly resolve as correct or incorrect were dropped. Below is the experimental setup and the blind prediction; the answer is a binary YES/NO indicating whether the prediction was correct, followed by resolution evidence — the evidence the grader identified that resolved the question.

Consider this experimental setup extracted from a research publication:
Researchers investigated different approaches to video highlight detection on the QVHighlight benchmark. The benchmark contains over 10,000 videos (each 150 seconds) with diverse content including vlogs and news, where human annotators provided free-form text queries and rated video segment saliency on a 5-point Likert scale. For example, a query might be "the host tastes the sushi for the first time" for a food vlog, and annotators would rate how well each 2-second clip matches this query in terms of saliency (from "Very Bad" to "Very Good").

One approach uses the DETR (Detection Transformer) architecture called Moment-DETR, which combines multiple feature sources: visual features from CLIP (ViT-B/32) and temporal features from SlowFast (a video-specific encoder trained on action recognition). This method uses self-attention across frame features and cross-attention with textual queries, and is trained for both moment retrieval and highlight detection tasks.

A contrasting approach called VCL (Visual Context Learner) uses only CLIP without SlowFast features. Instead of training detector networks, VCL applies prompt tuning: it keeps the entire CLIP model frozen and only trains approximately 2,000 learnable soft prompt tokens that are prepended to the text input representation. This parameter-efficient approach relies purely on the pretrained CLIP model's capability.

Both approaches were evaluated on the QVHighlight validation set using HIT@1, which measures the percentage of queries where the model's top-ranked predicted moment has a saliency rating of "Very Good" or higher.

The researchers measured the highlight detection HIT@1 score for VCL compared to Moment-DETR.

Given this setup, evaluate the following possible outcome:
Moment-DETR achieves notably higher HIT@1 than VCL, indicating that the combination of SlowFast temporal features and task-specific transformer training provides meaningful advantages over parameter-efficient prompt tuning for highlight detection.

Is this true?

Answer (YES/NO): NO